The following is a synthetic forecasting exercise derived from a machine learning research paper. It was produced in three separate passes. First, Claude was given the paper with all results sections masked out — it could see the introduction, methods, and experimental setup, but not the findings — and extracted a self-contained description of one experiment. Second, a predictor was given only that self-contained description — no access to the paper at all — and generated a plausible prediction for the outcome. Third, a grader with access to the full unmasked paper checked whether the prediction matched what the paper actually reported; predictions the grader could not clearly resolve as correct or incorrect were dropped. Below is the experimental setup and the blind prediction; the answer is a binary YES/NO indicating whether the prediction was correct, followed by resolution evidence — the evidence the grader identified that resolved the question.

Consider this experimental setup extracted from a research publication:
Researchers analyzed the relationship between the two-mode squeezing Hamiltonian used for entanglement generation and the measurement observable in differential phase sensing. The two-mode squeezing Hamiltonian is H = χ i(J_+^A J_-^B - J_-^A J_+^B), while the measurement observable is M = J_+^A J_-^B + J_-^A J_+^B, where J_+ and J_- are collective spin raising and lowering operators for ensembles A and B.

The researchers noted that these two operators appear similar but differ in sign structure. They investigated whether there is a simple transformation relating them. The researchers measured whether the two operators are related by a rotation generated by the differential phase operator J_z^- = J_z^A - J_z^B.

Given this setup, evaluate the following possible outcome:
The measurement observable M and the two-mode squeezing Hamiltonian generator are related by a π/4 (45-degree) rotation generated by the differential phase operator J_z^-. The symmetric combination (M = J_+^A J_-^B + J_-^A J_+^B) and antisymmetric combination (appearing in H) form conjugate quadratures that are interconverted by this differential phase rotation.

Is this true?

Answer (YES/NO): YES